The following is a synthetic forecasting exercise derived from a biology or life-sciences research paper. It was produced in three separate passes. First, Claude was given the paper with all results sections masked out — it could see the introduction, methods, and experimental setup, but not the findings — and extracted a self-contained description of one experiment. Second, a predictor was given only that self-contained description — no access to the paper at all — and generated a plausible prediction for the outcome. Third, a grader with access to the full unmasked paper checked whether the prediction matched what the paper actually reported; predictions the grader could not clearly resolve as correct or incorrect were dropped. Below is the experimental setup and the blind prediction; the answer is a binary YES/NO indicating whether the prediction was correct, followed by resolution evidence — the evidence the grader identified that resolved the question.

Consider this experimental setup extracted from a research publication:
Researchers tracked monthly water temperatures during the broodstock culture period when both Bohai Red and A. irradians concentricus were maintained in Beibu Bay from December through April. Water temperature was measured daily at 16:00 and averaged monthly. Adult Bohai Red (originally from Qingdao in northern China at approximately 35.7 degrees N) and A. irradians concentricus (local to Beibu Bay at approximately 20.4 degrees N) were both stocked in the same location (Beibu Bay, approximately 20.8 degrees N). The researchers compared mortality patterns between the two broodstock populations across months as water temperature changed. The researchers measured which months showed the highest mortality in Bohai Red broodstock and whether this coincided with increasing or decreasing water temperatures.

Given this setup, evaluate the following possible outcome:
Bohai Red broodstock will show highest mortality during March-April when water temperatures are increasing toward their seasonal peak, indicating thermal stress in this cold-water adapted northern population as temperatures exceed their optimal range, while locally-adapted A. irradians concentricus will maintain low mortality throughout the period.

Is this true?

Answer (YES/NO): NO